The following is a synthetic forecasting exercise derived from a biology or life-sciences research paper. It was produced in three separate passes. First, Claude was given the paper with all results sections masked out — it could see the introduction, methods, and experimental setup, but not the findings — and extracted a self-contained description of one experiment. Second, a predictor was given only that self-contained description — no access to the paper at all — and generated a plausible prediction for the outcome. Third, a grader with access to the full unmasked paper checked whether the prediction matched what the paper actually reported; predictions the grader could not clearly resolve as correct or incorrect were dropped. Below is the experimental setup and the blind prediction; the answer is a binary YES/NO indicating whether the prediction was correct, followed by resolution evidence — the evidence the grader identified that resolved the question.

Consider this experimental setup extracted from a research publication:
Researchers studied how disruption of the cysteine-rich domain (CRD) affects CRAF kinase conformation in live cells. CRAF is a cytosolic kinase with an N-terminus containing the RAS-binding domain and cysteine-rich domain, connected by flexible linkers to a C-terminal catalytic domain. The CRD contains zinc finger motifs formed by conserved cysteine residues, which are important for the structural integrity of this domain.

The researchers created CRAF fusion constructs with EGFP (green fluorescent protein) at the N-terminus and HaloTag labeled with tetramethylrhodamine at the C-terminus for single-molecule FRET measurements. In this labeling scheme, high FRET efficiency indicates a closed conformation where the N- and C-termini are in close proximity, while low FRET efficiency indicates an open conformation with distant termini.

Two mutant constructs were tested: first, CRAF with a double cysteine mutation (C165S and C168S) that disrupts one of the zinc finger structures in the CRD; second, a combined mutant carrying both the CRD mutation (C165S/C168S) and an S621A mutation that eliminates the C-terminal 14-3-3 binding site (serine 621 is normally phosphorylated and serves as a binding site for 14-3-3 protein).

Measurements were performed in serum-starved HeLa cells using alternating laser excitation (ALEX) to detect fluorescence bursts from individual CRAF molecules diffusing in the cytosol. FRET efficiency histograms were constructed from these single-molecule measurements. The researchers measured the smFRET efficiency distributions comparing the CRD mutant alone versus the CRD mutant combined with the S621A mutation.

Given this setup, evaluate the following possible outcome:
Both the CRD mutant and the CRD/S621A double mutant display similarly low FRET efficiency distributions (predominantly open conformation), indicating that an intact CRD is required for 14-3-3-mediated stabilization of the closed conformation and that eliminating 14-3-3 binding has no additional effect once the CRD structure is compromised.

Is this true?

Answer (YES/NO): NO